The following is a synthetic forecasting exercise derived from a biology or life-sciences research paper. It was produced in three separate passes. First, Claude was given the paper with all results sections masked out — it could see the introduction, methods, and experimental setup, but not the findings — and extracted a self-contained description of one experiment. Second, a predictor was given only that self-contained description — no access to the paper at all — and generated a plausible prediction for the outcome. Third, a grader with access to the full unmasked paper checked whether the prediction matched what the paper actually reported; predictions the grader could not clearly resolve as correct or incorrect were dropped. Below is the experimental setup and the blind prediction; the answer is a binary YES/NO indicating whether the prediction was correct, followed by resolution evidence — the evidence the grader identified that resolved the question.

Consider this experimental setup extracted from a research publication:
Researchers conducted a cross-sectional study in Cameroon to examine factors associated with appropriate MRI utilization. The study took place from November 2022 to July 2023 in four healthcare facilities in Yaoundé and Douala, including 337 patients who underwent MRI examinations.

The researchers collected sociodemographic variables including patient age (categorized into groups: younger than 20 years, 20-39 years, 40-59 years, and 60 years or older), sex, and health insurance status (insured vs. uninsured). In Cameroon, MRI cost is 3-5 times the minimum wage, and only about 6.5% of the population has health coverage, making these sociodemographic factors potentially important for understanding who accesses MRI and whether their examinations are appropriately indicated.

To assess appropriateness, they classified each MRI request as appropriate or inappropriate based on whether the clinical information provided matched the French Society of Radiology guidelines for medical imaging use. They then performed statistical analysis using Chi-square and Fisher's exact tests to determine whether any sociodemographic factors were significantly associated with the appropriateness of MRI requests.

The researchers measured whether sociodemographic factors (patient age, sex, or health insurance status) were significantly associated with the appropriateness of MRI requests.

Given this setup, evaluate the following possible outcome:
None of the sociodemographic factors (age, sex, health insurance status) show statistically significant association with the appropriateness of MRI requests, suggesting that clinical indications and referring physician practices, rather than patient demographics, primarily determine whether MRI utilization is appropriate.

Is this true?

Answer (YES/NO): YES